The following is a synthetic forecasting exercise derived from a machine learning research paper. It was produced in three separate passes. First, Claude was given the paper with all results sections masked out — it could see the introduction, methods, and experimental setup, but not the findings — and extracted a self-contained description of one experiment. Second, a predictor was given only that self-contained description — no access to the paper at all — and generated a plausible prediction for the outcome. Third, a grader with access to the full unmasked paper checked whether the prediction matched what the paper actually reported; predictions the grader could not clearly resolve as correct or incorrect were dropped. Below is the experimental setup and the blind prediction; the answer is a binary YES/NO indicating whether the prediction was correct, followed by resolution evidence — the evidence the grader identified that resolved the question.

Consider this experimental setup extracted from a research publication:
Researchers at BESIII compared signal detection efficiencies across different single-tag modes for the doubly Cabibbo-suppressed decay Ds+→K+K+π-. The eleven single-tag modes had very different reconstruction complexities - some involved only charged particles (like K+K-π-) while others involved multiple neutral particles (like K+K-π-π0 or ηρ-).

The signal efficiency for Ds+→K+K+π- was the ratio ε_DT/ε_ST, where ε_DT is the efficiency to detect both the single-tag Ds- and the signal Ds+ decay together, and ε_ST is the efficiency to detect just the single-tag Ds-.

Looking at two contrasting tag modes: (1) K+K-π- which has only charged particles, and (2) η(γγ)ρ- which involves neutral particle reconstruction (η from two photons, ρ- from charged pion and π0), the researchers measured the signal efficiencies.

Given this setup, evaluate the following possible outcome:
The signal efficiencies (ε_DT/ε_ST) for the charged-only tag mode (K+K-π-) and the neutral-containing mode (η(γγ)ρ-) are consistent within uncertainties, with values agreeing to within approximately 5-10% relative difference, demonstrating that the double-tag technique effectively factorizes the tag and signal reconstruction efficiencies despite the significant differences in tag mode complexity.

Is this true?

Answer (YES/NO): NO